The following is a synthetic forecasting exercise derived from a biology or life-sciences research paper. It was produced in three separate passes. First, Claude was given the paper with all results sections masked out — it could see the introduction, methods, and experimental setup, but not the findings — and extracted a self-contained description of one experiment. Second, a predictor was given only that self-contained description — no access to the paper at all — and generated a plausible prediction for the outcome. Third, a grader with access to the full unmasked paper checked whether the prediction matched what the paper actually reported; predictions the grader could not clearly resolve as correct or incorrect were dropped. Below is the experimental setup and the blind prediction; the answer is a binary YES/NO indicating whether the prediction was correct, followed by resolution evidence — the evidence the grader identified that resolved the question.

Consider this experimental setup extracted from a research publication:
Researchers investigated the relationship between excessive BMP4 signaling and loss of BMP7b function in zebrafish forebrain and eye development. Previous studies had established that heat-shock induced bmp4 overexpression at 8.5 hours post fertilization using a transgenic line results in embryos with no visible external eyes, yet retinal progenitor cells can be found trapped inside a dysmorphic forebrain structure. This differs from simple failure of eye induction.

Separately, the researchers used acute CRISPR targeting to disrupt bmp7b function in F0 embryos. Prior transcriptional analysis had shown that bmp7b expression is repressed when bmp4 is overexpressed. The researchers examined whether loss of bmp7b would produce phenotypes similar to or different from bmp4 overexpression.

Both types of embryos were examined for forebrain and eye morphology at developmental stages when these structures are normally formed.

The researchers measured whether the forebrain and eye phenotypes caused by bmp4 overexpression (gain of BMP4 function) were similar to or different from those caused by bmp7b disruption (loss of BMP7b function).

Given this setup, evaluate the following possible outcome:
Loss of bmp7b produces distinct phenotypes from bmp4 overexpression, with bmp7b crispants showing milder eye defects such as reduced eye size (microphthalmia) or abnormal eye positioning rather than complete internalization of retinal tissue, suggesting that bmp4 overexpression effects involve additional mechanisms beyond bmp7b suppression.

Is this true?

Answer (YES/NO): YES